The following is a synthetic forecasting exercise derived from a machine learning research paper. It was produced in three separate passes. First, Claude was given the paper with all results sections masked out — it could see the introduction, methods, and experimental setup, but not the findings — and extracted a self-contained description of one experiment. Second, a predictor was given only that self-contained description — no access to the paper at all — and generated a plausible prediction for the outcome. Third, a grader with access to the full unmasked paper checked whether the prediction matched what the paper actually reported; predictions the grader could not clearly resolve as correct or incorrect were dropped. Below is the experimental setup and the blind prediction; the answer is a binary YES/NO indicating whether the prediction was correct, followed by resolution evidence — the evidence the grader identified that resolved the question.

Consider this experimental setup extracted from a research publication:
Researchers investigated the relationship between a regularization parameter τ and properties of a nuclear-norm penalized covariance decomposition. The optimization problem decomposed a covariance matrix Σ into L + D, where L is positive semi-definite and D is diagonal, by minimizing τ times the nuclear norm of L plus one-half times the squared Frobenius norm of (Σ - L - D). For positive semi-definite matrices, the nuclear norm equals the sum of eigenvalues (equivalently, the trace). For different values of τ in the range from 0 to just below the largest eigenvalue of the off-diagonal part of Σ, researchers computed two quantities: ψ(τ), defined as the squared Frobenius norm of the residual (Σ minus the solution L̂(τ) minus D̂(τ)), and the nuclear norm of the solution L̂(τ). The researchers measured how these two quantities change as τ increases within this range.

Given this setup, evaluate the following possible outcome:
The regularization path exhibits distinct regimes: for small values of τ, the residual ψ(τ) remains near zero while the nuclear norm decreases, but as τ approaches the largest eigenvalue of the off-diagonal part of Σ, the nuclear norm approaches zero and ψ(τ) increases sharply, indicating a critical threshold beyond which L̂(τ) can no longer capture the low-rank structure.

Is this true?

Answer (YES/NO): NO